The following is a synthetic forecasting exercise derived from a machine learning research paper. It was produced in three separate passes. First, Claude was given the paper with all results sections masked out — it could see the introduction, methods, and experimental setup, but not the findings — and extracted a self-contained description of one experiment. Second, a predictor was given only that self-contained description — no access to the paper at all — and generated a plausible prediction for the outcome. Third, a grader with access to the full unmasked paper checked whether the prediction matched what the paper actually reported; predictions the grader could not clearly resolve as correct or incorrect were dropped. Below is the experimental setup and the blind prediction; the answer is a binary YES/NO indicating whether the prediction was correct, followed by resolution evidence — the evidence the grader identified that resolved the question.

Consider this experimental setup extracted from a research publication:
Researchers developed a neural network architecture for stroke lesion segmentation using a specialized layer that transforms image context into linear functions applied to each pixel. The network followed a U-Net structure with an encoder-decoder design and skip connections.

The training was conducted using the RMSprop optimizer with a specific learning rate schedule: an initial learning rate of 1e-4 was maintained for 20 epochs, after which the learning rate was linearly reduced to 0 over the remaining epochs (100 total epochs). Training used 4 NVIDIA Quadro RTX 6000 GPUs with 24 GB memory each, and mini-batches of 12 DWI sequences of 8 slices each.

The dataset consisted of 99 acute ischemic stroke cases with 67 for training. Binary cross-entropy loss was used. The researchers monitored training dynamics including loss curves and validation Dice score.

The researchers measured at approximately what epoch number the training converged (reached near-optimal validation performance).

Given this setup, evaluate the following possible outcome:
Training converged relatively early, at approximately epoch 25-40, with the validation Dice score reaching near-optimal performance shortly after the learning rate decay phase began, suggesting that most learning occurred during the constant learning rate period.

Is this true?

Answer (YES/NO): YES